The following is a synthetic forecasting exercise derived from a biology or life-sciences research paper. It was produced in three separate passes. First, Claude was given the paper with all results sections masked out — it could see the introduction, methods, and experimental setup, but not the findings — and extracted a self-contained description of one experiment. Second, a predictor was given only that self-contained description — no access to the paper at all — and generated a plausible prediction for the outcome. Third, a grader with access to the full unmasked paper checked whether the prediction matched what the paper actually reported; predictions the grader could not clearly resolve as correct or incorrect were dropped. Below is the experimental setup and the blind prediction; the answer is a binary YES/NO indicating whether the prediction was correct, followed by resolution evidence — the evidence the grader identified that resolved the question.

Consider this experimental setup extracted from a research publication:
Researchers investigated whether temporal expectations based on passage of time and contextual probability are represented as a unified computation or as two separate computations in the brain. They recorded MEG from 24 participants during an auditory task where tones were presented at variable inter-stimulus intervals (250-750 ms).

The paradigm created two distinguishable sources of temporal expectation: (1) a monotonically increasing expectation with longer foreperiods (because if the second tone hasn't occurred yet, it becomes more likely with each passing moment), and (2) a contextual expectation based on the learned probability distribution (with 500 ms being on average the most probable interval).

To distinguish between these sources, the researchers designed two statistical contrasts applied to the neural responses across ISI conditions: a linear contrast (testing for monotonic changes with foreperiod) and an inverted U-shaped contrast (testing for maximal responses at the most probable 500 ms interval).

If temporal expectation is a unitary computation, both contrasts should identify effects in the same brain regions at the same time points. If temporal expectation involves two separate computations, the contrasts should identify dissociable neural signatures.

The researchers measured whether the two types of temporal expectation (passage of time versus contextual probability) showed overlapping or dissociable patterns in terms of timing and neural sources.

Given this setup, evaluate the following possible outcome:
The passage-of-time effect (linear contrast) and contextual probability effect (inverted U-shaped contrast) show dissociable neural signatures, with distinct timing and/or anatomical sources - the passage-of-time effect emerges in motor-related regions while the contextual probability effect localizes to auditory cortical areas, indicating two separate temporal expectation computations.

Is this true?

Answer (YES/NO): NO